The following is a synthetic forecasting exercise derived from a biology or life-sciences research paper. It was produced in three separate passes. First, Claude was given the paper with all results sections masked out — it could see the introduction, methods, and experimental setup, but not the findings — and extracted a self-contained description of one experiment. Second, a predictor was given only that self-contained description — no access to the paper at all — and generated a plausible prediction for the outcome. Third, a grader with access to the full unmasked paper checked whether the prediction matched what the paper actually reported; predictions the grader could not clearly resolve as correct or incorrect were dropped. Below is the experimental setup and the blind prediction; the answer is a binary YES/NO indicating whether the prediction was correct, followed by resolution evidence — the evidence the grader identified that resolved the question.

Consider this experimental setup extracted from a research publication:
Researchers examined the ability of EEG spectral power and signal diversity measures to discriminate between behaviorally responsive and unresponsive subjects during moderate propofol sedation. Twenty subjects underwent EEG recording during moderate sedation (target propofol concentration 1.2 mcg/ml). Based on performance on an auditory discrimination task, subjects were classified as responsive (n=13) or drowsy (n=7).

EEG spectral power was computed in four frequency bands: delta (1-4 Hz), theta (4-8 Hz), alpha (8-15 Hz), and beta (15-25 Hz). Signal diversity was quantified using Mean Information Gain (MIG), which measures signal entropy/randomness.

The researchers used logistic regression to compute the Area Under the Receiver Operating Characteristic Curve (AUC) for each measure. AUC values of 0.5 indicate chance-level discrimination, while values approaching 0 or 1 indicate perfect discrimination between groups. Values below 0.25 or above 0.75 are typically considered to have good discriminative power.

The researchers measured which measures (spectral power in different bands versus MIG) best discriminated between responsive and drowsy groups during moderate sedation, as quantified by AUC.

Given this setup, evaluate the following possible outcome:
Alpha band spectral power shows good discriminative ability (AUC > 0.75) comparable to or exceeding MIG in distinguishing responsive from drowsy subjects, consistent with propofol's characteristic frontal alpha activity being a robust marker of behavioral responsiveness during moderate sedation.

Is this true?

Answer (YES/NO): NO